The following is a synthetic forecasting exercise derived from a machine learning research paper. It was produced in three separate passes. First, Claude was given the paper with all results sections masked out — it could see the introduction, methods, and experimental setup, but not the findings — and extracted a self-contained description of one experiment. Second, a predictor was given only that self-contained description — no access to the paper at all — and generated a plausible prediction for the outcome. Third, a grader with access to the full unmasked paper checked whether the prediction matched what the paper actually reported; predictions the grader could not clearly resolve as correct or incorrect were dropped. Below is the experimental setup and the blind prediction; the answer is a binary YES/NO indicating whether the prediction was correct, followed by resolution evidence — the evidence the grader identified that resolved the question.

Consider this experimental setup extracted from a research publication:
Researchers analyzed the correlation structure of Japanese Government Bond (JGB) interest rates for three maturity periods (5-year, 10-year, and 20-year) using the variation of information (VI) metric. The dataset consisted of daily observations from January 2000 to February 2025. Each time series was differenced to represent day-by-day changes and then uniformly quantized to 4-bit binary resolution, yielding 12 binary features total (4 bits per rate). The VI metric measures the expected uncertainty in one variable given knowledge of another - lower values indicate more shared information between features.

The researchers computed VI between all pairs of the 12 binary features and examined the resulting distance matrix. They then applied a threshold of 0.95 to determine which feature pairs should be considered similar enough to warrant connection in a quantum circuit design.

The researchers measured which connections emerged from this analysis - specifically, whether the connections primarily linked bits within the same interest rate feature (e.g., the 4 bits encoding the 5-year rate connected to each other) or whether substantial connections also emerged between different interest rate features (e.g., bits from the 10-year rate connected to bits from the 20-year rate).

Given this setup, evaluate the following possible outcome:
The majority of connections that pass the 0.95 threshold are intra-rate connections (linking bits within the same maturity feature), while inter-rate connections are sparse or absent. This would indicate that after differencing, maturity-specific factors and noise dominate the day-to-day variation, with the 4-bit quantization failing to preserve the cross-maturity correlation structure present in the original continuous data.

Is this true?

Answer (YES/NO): YES